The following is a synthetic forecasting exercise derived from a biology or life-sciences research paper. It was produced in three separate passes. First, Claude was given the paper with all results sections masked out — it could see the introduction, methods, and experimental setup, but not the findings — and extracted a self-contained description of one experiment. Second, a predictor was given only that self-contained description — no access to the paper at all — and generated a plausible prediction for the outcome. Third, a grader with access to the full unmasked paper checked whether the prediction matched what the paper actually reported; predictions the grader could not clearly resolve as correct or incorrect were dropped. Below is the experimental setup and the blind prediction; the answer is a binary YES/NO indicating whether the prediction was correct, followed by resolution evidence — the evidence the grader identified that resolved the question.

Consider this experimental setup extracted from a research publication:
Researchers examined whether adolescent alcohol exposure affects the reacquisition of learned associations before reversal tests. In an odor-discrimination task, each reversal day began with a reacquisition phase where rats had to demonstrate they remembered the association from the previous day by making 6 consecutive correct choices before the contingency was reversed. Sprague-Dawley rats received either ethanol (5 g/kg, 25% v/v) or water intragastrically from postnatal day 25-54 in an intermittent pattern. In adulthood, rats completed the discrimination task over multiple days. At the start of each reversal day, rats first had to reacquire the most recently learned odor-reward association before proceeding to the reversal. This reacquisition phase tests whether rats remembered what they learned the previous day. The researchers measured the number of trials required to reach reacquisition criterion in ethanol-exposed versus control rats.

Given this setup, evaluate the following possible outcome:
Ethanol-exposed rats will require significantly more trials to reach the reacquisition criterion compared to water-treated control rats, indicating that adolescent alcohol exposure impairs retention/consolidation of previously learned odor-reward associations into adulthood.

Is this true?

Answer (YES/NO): NO